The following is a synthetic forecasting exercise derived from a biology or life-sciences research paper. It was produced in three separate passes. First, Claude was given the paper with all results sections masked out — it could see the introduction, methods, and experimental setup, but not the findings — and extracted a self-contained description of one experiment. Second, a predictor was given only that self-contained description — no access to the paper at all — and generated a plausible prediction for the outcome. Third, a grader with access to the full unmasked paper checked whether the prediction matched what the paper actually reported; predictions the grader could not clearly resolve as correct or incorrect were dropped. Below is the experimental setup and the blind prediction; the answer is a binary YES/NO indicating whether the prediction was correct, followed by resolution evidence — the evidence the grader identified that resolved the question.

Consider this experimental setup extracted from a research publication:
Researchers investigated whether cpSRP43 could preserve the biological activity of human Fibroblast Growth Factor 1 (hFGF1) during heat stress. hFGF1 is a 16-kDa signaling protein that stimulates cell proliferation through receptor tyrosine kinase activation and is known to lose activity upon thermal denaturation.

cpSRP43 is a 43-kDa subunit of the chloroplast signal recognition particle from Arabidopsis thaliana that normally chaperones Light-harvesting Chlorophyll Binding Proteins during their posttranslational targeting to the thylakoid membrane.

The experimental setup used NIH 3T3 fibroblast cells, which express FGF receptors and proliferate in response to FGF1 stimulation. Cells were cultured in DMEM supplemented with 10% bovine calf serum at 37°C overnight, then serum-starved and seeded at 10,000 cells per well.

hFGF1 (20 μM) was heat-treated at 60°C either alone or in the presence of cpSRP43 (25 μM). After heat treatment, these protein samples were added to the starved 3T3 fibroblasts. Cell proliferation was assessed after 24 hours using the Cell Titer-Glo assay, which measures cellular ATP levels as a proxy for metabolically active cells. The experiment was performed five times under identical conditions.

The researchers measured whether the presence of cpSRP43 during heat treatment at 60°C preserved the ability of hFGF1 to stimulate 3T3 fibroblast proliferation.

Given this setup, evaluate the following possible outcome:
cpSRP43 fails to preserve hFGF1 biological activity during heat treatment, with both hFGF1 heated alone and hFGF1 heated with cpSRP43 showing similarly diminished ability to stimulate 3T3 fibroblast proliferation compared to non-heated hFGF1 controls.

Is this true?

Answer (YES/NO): NO